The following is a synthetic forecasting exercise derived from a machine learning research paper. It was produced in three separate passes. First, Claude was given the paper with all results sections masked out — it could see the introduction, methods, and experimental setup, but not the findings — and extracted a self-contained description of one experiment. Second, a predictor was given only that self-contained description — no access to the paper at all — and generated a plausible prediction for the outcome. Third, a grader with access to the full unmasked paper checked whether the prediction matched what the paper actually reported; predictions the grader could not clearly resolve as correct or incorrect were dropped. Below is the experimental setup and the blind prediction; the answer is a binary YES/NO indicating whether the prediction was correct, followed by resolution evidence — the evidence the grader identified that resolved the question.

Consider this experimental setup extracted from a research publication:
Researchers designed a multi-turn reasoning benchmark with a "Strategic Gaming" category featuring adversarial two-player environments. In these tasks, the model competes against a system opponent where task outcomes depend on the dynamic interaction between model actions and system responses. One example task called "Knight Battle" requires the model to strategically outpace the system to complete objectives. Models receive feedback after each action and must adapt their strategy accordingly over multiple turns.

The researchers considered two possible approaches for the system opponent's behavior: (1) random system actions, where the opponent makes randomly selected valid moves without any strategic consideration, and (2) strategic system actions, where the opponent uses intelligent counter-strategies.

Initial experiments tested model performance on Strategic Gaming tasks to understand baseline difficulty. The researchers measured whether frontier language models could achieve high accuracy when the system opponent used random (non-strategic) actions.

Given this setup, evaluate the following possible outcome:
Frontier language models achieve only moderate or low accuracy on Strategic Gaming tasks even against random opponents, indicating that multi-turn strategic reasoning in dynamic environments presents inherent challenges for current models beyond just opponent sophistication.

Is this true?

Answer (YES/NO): YES